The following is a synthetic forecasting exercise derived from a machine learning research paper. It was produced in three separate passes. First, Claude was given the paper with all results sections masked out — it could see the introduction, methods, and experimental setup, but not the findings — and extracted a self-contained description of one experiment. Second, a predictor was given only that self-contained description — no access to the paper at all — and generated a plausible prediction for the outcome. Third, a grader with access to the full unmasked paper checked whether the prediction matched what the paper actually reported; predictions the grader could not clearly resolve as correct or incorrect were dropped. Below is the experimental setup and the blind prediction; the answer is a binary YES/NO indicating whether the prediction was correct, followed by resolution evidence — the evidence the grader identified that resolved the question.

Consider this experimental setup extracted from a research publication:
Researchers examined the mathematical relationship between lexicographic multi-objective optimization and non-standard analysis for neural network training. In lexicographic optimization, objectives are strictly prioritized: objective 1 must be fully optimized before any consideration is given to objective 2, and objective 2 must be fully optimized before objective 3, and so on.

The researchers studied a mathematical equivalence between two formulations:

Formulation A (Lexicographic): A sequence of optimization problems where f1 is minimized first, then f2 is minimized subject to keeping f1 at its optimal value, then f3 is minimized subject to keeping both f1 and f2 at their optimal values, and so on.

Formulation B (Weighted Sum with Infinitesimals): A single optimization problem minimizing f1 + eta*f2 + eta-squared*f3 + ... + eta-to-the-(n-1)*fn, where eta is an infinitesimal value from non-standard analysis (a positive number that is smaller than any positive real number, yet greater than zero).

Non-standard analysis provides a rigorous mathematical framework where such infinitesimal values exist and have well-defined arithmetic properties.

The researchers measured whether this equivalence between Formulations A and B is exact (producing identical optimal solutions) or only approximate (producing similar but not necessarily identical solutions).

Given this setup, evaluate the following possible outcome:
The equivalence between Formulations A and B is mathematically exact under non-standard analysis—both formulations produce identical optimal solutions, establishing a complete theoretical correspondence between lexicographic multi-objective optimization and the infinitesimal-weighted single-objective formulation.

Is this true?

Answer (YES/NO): YES